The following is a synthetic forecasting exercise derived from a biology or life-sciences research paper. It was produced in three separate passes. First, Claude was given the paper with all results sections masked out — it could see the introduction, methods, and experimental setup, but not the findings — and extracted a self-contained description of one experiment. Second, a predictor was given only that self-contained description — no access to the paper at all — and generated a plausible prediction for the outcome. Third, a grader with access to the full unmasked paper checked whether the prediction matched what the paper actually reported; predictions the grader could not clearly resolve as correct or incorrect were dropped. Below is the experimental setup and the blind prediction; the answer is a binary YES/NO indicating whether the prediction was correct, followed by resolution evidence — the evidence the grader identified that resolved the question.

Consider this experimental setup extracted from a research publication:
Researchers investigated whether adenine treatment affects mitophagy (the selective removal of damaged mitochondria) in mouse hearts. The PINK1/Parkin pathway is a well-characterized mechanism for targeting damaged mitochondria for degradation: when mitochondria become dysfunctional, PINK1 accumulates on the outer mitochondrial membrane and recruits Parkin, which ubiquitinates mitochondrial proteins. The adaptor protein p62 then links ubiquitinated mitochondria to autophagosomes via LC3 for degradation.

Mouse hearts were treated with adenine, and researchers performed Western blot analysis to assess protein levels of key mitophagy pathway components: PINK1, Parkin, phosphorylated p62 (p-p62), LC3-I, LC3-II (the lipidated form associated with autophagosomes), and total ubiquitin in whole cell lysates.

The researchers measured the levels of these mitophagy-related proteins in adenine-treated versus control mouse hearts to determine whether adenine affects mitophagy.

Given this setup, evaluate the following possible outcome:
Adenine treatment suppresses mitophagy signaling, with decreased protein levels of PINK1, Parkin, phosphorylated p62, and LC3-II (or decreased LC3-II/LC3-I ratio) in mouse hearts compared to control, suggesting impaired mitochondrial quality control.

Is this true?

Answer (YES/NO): NO